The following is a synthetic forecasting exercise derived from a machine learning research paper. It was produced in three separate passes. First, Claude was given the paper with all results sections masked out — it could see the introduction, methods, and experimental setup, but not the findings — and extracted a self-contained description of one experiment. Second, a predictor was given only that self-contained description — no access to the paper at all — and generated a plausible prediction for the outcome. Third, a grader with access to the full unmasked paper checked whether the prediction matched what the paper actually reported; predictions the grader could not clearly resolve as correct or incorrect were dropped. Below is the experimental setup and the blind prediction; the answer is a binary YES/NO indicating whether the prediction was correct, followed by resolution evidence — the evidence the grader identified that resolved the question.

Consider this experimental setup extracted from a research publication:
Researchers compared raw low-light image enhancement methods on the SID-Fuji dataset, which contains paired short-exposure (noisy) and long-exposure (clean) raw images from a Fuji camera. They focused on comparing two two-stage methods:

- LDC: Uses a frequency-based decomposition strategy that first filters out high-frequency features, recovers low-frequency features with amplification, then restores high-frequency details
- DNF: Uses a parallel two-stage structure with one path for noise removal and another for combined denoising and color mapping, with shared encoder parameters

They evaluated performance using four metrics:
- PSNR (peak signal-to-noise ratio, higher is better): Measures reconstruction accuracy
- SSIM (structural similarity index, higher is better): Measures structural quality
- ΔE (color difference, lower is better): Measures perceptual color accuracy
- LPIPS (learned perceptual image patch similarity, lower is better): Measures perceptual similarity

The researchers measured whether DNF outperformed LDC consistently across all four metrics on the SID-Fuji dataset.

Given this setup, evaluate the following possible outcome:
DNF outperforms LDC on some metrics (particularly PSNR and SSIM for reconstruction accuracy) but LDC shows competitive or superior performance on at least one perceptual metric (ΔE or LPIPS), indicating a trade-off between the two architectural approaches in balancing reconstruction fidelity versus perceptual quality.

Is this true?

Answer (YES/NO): YES